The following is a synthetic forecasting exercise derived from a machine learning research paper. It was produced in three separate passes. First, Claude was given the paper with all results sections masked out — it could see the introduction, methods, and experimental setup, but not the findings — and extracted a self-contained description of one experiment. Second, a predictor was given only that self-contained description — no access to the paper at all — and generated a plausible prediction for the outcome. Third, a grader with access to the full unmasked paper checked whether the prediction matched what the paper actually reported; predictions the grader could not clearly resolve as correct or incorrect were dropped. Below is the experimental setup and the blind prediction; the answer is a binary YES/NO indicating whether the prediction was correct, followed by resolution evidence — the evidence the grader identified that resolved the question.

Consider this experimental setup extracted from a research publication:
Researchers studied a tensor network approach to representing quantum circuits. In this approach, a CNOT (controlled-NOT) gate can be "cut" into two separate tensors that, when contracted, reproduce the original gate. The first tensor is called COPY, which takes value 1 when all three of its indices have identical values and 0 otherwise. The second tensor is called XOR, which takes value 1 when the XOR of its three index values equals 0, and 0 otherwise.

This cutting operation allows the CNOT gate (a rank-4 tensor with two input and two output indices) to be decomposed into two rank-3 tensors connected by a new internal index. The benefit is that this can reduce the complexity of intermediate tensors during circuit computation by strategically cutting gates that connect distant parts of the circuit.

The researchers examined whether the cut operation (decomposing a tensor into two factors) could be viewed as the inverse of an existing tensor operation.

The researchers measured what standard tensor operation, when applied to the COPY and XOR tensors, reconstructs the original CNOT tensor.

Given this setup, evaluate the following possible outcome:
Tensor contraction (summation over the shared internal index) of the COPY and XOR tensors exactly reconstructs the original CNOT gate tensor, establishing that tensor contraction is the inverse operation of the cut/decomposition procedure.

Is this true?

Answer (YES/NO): YES